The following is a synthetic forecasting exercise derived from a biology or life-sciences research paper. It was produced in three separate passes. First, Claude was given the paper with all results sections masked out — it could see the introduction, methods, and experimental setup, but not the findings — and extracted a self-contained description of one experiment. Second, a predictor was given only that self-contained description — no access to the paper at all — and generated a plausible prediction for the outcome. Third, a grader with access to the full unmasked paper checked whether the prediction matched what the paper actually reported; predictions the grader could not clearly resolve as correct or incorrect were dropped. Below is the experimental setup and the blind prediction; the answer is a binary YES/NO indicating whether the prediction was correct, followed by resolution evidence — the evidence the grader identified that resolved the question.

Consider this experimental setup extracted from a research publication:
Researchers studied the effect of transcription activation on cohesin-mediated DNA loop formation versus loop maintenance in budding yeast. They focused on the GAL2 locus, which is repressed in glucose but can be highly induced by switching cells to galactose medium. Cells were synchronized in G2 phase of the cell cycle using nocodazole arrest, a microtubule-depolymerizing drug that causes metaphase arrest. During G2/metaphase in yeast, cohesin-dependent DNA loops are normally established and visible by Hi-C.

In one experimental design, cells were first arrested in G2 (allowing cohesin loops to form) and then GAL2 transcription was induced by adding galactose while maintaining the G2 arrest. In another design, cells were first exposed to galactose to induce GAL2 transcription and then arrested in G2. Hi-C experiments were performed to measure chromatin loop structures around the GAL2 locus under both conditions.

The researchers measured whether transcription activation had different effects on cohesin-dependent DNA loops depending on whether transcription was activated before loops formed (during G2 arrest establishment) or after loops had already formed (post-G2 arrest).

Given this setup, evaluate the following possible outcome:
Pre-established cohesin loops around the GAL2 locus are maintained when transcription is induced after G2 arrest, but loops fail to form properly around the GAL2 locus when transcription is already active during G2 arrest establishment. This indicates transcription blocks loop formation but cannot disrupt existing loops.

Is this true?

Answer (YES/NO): NO